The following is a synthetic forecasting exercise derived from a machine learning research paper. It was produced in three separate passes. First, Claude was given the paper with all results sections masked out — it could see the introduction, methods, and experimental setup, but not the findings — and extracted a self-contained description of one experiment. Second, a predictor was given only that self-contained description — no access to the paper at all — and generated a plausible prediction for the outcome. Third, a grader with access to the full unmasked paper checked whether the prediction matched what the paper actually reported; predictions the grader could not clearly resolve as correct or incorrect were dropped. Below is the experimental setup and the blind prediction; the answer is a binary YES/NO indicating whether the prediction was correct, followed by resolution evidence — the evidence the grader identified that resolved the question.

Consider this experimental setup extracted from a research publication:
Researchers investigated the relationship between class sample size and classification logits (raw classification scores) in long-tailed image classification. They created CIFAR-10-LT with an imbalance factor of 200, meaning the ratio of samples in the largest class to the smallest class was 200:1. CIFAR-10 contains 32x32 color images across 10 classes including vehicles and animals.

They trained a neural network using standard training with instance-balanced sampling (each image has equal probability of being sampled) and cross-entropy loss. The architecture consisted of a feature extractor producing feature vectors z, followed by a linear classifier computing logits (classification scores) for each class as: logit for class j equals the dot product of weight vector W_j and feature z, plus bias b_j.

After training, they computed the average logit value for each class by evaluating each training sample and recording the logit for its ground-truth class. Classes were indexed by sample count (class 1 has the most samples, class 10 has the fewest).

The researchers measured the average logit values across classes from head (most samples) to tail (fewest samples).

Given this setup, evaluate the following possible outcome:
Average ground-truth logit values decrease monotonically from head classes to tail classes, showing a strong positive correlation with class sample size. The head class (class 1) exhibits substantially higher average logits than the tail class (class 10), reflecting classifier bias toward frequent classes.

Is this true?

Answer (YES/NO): YES